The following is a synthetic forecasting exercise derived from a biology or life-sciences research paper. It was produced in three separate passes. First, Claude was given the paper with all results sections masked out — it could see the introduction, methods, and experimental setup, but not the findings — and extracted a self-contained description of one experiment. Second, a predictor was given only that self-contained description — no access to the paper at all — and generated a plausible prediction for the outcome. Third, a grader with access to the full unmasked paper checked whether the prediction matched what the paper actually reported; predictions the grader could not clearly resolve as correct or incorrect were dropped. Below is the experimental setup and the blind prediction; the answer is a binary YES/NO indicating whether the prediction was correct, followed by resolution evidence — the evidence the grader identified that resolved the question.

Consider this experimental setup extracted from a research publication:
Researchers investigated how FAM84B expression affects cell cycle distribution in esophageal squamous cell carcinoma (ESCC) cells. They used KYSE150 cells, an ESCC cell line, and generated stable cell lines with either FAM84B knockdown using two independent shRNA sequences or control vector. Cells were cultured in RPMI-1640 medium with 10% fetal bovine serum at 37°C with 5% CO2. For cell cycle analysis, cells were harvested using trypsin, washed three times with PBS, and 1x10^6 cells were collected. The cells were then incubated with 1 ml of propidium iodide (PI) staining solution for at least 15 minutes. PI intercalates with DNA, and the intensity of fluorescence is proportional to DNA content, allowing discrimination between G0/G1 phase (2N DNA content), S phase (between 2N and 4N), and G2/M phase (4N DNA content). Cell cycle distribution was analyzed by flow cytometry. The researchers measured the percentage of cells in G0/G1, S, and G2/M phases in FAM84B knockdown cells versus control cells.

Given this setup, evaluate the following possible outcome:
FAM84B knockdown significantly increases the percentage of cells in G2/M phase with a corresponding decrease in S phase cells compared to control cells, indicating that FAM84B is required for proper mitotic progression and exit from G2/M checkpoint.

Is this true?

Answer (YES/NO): NO